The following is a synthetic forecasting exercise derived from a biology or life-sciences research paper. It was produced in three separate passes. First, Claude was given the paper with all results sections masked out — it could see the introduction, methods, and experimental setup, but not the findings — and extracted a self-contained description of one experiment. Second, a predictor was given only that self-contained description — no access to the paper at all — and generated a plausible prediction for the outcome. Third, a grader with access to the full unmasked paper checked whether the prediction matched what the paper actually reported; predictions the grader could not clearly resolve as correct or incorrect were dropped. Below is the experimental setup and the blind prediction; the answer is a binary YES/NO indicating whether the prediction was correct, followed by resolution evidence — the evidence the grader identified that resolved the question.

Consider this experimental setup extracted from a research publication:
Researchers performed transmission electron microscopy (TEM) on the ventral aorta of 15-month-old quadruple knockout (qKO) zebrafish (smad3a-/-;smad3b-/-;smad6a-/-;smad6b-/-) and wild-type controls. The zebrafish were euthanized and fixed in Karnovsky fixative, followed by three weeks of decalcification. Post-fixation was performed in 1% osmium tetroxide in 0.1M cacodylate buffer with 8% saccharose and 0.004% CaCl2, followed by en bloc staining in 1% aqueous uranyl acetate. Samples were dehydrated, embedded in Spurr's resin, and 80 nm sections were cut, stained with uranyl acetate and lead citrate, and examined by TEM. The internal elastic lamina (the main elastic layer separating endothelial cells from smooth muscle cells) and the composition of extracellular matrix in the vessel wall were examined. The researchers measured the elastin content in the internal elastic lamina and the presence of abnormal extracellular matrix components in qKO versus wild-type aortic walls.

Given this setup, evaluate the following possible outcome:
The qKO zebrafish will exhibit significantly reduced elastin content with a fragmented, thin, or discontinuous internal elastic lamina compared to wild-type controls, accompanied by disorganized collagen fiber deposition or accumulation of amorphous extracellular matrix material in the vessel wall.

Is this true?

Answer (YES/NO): YES